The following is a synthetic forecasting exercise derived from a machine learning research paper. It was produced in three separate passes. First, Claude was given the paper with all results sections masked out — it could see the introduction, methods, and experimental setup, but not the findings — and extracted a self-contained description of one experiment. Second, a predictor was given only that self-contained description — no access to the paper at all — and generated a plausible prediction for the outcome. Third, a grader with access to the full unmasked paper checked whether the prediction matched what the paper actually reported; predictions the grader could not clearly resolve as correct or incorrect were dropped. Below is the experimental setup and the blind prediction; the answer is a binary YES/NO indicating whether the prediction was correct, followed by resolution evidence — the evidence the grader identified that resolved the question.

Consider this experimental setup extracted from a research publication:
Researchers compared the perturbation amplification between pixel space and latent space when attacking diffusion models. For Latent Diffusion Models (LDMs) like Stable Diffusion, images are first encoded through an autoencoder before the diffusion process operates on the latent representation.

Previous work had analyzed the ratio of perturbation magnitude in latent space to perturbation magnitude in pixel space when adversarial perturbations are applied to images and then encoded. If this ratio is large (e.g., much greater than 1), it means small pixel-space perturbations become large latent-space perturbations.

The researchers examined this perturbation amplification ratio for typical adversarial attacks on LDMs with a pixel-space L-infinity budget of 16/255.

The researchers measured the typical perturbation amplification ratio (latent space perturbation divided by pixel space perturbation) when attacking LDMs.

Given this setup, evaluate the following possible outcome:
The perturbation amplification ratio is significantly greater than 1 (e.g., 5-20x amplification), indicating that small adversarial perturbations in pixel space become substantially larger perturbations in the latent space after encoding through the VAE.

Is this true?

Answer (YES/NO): YES